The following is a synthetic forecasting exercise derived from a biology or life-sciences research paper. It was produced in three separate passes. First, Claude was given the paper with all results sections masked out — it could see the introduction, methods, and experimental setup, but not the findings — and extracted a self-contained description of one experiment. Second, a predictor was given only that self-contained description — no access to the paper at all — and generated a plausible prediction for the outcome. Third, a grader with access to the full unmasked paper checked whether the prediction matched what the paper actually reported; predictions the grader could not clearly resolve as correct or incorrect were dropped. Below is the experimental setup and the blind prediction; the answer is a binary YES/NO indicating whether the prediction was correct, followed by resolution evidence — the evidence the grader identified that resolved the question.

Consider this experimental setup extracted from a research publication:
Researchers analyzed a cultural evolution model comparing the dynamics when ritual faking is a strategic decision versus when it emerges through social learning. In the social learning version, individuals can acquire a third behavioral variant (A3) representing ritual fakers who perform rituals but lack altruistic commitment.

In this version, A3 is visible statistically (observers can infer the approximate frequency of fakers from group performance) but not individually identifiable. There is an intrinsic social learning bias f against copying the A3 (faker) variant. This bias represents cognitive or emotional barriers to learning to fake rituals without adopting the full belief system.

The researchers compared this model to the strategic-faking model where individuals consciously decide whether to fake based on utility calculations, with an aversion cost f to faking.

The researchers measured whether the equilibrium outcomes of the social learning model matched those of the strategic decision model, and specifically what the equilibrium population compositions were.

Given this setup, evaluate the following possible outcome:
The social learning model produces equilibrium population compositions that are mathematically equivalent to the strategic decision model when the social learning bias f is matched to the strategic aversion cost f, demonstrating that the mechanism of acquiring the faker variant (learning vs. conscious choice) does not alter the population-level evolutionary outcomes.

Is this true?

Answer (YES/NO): YES